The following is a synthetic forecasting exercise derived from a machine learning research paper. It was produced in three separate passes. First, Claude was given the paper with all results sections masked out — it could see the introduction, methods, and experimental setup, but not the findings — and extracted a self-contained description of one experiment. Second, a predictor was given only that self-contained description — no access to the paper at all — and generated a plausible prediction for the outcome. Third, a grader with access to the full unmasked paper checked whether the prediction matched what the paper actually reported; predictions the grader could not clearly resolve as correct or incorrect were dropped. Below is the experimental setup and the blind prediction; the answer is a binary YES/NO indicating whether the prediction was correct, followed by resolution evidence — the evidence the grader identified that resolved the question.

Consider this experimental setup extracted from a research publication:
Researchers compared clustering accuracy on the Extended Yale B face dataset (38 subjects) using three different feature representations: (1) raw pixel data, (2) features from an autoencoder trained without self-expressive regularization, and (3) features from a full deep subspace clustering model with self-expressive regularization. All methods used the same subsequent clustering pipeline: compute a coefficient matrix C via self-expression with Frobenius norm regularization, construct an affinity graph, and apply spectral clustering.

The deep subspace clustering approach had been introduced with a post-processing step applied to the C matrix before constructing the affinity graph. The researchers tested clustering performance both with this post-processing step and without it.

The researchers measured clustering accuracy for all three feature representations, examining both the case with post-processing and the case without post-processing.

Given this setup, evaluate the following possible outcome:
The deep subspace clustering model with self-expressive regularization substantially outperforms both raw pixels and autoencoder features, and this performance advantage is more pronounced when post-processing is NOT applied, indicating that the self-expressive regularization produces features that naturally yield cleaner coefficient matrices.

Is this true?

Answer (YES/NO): NO